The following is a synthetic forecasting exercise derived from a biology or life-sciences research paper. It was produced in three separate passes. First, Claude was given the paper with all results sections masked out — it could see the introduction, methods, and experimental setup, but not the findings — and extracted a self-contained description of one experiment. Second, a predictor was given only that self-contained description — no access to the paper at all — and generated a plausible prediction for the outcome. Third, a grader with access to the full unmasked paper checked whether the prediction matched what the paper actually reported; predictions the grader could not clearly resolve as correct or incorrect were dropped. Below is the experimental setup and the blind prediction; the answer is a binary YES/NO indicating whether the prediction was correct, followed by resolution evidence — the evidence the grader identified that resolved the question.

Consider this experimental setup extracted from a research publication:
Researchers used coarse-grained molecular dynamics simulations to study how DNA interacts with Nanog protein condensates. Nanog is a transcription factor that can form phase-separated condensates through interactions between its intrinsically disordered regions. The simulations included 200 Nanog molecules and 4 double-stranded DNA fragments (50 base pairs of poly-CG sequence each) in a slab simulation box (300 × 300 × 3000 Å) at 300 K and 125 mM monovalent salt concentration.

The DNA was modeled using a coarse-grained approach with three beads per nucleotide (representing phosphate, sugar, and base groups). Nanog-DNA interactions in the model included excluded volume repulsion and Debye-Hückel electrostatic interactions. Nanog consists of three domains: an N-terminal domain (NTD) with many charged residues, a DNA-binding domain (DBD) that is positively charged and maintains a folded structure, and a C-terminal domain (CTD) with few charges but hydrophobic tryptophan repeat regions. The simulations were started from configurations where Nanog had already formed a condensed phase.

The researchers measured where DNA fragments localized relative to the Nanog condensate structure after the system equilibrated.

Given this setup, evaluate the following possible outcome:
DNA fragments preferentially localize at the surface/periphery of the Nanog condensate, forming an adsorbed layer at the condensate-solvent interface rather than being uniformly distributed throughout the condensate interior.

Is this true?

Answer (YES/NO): YES